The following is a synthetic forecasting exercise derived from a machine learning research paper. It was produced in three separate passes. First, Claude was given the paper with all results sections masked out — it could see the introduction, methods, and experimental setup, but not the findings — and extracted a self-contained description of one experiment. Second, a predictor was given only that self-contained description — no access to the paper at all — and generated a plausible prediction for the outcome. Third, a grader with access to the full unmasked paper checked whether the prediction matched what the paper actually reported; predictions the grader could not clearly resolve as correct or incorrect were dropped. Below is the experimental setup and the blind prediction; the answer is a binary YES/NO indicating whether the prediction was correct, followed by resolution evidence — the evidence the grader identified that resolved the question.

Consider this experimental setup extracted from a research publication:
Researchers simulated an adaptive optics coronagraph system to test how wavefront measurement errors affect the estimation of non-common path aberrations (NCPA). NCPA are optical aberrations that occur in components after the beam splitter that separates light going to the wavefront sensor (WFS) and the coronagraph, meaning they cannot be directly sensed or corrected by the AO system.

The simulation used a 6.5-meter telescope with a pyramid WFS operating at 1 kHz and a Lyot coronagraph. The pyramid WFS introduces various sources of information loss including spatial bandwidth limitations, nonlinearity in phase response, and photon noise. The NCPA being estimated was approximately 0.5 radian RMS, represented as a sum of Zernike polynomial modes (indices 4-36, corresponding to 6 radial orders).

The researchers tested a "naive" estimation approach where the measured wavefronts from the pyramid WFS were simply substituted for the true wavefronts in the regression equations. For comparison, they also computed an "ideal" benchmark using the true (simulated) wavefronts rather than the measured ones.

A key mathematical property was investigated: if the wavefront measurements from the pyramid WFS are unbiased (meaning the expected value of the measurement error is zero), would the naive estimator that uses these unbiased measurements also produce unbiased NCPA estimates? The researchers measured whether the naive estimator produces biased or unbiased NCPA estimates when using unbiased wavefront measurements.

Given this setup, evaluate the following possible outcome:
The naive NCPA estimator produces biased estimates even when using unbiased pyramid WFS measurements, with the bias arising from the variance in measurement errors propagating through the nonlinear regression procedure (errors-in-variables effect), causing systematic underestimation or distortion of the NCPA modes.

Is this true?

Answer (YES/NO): YES